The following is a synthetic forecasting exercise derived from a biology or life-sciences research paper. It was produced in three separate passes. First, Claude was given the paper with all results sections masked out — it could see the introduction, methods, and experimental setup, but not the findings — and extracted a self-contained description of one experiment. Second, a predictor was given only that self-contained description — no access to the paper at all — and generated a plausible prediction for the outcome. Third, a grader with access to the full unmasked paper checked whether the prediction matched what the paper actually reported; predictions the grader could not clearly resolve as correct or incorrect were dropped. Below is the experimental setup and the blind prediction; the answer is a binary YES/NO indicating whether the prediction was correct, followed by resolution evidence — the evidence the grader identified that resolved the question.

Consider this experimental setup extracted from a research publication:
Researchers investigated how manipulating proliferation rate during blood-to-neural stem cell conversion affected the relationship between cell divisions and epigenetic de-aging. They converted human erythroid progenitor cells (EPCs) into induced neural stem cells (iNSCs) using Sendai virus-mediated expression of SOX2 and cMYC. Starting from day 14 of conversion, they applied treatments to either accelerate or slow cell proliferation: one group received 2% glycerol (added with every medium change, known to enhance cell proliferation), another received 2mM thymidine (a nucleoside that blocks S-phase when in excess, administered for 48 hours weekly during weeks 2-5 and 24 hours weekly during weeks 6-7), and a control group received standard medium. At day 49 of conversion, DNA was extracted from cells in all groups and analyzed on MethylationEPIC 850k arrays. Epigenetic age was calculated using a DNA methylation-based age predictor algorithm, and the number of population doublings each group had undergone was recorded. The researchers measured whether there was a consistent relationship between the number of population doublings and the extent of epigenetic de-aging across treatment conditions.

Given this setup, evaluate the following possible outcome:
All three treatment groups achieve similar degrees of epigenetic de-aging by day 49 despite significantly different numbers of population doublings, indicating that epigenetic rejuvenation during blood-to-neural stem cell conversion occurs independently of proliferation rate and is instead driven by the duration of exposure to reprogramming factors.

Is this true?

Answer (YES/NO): NO